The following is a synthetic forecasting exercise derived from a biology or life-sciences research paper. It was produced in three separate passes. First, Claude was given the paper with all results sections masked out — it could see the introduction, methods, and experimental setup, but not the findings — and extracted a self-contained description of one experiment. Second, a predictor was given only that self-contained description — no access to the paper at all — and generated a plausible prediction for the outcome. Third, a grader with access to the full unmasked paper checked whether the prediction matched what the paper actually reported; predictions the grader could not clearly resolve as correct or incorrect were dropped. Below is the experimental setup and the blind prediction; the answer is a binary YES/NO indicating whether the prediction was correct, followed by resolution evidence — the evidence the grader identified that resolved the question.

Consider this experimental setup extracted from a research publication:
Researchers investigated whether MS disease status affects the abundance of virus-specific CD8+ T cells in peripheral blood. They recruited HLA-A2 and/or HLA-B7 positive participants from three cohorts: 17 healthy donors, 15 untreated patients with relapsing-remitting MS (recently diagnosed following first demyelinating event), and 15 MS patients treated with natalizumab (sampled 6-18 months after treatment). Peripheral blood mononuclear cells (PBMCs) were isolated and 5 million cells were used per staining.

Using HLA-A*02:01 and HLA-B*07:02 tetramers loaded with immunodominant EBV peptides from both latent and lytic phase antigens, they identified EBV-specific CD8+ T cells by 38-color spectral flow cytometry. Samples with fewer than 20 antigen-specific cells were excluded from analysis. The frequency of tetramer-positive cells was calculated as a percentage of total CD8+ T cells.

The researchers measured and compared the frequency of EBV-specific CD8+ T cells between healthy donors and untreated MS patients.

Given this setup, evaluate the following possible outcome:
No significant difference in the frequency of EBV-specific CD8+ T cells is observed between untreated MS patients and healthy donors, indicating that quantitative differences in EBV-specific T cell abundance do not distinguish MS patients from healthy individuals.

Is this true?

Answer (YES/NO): YES